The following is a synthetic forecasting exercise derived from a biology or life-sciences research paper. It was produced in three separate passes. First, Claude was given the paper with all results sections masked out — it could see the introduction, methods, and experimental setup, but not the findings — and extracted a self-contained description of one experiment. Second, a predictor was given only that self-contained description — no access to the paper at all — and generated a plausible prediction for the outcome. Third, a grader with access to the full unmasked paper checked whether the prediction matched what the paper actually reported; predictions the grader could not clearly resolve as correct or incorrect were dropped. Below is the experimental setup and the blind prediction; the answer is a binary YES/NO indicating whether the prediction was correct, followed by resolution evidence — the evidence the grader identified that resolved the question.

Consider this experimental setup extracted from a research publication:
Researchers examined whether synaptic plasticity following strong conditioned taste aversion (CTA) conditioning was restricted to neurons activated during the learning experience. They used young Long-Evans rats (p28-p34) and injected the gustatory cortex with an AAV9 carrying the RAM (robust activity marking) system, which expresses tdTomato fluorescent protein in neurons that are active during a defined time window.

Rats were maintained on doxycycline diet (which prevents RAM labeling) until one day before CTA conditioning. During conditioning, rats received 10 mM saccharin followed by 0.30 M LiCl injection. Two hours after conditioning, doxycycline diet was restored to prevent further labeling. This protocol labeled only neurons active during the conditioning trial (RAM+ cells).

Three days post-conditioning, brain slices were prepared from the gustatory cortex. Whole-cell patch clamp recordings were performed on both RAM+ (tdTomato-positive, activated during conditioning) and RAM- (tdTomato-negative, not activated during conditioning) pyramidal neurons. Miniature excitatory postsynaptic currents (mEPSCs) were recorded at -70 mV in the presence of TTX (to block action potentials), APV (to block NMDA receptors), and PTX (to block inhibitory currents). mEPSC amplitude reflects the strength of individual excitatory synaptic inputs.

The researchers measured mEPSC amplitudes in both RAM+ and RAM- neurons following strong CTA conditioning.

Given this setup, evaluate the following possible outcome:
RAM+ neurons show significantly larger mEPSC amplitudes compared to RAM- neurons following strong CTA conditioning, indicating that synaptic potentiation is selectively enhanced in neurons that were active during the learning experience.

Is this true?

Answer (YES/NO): NO